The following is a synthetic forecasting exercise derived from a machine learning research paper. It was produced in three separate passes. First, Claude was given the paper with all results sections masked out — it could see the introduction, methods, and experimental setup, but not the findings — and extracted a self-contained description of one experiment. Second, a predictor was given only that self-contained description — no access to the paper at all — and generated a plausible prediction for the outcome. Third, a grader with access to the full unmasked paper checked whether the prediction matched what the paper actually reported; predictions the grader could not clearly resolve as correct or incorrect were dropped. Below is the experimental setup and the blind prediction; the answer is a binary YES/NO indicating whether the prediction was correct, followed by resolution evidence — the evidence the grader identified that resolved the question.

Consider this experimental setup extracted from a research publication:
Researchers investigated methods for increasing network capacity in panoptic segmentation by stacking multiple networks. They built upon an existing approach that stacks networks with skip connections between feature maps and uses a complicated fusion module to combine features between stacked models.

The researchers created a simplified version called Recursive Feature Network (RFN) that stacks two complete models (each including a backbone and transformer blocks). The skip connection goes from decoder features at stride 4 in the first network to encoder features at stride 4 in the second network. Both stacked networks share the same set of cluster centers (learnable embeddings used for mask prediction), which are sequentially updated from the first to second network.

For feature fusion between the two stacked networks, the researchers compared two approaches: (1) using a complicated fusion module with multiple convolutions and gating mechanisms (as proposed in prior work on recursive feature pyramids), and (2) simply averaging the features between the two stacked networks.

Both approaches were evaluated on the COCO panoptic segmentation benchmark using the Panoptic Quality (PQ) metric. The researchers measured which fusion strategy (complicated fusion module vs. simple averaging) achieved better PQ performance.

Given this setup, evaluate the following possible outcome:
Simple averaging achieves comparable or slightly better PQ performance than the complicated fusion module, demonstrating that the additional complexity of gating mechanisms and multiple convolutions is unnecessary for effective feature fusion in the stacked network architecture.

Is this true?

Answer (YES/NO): YES